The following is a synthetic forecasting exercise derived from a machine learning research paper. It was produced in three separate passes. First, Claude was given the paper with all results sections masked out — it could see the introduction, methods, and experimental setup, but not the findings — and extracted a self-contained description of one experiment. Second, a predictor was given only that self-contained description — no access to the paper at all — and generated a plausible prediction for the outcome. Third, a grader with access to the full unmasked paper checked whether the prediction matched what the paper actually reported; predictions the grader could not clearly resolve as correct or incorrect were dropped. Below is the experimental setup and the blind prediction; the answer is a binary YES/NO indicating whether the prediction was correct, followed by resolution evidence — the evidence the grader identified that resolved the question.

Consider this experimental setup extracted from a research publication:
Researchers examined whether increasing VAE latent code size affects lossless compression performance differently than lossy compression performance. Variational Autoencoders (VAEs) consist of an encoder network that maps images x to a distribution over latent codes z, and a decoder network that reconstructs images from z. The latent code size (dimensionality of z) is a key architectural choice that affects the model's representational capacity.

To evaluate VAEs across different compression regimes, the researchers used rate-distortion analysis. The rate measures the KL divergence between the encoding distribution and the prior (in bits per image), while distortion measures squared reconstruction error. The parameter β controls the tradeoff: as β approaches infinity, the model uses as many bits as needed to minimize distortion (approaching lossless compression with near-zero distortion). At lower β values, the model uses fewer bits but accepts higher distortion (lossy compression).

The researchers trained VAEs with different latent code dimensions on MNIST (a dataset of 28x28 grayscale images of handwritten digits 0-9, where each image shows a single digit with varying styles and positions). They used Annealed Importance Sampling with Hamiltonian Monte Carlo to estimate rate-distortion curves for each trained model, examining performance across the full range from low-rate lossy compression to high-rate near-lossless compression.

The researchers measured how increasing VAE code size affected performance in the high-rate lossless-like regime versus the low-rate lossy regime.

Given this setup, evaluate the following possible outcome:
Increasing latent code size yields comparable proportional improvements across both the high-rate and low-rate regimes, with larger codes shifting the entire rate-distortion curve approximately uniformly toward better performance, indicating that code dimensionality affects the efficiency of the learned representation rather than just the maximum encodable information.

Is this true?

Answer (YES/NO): NO